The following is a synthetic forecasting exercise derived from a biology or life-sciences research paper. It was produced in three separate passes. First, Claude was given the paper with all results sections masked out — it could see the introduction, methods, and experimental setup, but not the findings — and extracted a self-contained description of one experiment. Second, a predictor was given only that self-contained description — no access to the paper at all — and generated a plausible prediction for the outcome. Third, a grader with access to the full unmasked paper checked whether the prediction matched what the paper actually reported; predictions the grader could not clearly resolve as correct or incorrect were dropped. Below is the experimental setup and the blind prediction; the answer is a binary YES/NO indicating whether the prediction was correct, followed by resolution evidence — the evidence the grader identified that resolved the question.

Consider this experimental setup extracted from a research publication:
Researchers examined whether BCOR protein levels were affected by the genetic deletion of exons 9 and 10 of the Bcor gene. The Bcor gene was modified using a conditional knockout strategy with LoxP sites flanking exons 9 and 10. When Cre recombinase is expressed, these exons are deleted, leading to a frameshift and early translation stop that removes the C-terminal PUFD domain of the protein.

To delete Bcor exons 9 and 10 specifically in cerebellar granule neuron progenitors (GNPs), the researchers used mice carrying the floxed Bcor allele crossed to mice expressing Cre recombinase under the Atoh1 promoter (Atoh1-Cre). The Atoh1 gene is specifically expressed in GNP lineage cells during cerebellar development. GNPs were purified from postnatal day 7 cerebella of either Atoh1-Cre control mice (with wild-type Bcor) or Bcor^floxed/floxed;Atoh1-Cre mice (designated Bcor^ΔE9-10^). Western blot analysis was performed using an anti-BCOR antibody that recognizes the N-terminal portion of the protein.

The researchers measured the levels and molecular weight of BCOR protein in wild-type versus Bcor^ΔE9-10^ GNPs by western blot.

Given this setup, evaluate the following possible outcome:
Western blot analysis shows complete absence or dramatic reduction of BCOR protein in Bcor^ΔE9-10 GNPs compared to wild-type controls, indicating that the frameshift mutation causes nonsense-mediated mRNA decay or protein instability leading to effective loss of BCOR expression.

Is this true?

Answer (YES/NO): NO